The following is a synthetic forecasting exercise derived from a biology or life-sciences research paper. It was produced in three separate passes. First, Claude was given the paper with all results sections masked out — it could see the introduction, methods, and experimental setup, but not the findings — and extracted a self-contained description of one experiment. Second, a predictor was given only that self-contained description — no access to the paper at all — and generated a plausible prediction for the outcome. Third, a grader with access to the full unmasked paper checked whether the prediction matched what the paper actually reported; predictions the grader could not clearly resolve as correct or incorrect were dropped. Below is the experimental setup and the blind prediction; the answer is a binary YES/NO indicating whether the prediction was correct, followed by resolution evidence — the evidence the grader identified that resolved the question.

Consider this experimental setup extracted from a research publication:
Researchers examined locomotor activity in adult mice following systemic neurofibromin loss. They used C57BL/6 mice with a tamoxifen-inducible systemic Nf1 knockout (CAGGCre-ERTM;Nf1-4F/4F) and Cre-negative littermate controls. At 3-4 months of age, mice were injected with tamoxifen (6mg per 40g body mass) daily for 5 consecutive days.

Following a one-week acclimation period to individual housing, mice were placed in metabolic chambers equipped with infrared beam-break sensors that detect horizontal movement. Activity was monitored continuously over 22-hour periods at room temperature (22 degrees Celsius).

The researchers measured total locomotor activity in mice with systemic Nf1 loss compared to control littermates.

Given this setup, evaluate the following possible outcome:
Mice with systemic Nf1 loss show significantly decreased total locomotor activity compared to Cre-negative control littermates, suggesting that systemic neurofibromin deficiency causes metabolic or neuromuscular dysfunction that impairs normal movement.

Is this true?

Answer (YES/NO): NO